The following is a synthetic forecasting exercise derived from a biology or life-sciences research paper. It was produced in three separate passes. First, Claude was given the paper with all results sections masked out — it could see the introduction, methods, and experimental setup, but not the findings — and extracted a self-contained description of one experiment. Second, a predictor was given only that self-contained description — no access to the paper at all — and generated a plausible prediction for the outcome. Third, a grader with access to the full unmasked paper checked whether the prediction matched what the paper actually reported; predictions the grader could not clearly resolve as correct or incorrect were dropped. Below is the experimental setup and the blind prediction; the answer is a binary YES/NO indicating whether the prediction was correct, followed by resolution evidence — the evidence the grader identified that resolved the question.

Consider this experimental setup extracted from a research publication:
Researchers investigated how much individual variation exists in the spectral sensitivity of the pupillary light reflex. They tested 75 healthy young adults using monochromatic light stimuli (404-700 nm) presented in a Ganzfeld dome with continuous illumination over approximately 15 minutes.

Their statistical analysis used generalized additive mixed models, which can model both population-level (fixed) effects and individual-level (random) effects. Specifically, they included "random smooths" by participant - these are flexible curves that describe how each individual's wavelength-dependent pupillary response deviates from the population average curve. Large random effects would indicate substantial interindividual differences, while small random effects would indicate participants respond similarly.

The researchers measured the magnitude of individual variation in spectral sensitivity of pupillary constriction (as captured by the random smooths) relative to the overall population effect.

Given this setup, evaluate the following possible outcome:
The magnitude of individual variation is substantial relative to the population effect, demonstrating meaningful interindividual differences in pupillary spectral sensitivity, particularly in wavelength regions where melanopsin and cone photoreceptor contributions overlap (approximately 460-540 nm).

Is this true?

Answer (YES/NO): NO